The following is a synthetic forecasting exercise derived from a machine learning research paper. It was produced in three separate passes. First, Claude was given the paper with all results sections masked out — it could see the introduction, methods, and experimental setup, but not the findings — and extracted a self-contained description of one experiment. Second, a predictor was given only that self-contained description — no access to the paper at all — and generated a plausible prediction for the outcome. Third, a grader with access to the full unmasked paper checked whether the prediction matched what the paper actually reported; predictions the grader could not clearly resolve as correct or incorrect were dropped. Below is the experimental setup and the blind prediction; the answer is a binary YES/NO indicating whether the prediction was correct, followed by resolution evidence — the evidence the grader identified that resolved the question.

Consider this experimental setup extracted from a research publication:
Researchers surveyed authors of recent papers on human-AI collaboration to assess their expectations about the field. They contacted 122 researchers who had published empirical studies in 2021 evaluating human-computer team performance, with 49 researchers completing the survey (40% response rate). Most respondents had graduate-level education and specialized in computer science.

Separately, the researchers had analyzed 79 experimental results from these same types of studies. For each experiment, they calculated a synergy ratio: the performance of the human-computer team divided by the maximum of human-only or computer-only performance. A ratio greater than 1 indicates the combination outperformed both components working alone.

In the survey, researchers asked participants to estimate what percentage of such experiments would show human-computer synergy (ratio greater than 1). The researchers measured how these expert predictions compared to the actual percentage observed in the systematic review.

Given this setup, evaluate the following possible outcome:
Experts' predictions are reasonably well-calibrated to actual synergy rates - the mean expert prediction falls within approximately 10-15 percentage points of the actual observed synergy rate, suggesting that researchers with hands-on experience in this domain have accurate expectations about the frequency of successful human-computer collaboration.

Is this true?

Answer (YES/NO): YES